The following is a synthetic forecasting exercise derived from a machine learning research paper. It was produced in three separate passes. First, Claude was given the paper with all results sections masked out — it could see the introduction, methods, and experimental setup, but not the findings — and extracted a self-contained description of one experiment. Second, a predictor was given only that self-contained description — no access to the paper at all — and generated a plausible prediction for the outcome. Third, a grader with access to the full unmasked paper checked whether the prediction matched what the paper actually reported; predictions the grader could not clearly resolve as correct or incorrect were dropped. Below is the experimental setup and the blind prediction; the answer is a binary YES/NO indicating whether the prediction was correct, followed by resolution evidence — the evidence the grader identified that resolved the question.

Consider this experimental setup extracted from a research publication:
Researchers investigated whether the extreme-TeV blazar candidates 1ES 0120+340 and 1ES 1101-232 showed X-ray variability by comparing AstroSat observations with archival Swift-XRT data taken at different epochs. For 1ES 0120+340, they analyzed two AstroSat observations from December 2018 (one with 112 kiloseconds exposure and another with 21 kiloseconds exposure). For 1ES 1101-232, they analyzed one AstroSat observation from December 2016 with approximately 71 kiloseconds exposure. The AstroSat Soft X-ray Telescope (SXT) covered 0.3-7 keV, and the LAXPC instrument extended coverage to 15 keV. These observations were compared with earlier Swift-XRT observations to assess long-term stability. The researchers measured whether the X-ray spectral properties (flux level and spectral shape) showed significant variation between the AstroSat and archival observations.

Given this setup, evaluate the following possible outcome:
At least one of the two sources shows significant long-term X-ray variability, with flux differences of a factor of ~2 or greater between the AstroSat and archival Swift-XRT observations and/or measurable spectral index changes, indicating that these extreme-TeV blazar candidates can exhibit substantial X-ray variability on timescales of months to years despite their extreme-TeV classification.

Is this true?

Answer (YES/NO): NO